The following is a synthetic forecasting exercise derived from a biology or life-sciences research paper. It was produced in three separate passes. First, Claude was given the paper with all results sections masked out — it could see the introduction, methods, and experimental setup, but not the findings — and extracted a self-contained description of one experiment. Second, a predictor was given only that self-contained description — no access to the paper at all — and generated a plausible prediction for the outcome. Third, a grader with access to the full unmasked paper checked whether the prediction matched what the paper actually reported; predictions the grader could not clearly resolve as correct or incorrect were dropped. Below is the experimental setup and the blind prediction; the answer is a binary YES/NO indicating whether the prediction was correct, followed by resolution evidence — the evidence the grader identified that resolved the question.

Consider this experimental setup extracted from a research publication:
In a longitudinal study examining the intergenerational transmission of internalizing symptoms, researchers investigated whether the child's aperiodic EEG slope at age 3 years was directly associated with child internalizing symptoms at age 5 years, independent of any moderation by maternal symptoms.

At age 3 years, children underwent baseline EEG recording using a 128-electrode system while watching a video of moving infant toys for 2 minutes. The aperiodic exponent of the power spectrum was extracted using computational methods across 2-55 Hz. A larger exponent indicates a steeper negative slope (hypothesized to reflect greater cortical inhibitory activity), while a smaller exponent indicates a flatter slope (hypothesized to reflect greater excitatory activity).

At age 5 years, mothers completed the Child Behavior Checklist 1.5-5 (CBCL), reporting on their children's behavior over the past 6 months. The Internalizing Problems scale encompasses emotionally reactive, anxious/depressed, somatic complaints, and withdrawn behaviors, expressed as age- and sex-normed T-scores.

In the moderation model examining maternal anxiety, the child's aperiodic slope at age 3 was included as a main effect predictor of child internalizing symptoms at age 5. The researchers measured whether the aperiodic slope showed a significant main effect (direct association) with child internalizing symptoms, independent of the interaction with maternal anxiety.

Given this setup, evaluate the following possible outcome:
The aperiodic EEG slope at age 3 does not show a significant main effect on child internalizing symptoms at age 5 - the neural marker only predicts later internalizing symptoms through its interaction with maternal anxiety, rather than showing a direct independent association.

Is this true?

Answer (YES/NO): YES